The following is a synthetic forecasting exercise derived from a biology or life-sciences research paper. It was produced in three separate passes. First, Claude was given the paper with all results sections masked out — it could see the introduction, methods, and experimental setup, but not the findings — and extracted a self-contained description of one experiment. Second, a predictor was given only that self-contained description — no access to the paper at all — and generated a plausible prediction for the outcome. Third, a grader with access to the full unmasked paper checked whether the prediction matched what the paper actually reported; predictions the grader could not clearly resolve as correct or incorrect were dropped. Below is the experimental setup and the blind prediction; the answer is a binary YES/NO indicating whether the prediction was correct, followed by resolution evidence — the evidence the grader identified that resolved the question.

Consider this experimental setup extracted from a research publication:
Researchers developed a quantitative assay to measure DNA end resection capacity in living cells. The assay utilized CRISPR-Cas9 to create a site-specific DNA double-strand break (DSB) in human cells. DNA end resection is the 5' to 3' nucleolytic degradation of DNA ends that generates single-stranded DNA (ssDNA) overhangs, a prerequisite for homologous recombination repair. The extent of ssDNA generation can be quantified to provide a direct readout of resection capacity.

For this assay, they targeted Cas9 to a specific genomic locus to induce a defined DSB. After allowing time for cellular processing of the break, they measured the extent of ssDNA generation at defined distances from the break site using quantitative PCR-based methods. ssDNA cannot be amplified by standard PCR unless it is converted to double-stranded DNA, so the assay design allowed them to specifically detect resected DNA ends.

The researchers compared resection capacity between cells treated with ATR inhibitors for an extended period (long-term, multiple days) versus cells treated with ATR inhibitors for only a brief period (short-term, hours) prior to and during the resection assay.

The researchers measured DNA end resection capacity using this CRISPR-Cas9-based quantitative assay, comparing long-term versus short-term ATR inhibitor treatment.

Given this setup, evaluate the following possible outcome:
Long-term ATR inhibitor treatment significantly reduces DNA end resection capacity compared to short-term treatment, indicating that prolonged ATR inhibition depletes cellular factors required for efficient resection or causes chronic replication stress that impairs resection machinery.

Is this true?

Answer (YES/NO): YES